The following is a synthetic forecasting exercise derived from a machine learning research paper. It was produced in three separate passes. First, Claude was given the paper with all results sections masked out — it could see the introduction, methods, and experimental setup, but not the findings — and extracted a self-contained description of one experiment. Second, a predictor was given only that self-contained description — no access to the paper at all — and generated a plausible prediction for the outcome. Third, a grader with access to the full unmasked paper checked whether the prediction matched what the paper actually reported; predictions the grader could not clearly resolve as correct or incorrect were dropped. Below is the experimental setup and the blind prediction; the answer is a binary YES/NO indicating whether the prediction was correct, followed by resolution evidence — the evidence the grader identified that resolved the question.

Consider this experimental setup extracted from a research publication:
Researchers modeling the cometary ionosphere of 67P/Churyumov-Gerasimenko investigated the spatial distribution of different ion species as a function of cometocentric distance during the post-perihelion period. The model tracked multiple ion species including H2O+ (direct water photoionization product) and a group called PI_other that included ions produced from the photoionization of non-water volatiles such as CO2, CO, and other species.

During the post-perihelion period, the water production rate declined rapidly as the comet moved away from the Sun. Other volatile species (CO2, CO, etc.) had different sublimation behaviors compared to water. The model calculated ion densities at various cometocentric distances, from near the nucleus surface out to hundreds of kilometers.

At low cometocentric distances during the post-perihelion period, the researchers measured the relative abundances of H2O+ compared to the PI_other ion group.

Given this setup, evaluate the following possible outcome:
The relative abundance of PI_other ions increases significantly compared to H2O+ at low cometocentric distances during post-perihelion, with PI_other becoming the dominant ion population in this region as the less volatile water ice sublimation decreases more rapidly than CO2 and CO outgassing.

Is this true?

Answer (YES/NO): YES